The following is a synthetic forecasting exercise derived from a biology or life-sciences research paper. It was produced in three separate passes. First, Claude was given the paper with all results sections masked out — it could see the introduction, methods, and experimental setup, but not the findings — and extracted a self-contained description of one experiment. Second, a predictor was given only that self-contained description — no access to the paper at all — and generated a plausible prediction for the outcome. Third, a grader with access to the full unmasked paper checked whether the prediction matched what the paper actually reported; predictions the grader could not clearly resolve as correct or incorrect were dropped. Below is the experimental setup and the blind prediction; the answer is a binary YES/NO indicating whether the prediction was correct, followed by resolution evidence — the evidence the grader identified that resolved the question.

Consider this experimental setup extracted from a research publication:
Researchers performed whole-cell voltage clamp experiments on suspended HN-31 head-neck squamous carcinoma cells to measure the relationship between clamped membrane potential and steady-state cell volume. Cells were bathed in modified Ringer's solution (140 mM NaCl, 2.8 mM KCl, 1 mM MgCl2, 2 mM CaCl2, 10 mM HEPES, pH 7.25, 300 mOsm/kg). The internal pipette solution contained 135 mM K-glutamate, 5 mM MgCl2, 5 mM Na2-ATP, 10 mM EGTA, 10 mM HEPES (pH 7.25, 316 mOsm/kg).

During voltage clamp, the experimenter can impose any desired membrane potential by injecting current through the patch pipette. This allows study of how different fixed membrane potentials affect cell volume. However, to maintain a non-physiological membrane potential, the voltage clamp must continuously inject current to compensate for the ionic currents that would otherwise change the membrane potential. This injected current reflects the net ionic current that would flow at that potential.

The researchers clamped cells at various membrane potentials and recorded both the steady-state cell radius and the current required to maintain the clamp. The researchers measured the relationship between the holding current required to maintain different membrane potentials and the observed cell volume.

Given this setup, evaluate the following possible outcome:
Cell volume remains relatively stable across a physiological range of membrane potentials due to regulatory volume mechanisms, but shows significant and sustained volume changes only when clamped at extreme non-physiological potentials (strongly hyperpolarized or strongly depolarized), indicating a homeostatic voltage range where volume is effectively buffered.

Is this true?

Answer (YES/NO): NO